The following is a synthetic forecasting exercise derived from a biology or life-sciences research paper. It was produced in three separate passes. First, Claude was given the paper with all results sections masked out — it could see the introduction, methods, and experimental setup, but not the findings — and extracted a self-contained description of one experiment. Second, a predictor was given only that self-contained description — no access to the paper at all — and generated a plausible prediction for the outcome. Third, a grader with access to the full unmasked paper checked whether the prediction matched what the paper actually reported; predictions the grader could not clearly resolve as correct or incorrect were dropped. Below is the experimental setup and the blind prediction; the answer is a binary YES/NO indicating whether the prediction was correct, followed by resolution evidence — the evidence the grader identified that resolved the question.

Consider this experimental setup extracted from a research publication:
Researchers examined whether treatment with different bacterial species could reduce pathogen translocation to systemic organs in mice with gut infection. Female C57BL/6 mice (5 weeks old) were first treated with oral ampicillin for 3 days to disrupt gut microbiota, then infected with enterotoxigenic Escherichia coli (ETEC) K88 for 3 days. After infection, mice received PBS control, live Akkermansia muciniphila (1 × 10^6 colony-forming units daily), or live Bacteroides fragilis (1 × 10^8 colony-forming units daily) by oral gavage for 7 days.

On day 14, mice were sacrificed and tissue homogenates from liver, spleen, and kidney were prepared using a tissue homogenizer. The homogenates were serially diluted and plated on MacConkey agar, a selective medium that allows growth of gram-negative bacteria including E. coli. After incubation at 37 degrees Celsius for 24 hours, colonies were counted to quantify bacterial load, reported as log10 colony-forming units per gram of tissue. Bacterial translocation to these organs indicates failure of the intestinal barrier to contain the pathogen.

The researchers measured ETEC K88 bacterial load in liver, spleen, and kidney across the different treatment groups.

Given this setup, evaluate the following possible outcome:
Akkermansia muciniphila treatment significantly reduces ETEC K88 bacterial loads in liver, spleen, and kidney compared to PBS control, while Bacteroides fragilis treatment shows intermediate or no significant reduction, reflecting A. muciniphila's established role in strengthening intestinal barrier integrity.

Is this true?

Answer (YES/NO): NO